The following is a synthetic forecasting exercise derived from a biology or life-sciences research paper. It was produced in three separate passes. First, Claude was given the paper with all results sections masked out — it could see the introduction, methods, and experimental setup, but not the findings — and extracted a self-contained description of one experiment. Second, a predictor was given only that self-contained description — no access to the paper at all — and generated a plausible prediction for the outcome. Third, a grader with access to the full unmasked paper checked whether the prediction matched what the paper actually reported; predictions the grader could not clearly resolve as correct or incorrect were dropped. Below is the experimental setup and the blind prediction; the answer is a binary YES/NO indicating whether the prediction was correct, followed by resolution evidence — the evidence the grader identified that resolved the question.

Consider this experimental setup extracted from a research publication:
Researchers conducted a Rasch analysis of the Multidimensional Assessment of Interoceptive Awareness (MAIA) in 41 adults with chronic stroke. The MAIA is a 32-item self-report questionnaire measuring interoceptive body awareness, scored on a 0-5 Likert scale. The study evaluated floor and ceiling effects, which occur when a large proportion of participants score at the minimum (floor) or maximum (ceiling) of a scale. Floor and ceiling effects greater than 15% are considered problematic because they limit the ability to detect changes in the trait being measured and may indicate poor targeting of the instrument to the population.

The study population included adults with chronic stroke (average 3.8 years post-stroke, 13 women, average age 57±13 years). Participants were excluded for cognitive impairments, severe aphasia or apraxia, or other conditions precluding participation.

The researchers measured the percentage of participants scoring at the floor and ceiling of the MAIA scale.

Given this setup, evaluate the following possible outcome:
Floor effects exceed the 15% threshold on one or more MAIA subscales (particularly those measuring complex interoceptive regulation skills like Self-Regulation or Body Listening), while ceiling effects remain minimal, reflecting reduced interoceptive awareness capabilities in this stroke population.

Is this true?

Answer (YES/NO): NO